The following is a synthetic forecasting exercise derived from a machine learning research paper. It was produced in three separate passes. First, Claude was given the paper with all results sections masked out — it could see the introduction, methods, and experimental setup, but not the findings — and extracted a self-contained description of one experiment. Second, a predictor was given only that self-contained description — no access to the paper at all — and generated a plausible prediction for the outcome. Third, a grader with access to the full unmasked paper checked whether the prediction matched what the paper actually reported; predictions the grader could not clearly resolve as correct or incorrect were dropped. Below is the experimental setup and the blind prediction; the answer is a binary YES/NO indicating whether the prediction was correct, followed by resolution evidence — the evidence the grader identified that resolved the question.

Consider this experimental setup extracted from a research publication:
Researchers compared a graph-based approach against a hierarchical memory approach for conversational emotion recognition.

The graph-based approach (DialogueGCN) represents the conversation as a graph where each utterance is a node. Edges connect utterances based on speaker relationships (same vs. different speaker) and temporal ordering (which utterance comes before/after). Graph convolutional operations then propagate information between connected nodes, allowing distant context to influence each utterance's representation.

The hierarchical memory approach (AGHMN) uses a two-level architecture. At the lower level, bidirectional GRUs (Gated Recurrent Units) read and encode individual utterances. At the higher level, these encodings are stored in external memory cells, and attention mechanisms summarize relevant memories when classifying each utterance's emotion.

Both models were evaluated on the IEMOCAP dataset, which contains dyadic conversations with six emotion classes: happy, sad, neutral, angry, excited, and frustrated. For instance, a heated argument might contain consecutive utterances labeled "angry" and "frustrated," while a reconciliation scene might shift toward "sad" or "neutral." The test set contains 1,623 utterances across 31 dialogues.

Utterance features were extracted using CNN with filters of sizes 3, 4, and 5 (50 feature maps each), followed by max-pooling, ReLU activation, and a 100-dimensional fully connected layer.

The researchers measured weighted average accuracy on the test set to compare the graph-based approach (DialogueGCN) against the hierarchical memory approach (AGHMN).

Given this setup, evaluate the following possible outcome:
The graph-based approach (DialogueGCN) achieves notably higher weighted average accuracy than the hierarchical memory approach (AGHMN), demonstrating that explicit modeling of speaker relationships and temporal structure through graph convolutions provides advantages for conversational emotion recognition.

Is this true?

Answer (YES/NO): YES